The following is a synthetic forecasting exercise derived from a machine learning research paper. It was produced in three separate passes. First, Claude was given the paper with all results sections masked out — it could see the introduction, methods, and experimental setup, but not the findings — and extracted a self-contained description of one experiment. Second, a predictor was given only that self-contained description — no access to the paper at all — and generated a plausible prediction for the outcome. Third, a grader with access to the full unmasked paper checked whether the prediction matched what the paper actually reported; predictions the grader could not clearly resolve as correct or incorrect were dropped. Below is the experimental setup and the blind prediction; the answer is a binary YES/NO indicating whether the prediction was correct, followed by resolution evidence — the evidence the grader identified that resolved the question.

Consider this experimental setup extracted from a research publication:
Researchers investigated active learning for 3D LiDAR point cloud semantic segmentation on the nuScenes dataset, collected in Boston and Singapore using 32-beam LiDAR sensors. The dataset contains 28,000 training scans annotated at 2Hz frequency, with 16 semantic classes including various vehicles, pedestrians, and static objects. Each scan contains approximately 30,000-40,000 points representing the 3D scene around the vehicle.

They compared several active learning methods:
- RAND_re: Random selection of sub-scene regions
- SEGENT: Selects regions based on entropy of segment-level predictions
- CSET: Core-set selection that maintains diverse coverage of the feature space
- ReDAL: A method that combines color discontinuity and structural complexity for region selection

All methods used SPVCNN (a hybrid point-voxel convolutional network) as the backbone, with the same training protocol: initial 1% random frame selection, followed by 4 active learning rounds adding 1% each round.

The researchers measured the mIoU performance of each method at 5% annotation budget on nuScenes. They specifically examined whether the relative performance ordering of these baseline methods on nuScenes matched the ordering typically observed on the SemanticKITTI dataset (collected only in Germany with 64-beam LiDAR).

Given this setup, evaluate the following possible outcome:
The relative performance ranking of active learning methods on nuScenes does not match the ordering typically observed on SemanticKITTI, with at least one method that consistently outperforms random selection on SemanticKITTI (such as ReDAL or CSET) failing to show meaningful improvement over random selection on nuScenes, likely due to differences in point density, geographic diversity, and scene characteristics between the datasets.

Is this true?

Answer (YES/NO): NO